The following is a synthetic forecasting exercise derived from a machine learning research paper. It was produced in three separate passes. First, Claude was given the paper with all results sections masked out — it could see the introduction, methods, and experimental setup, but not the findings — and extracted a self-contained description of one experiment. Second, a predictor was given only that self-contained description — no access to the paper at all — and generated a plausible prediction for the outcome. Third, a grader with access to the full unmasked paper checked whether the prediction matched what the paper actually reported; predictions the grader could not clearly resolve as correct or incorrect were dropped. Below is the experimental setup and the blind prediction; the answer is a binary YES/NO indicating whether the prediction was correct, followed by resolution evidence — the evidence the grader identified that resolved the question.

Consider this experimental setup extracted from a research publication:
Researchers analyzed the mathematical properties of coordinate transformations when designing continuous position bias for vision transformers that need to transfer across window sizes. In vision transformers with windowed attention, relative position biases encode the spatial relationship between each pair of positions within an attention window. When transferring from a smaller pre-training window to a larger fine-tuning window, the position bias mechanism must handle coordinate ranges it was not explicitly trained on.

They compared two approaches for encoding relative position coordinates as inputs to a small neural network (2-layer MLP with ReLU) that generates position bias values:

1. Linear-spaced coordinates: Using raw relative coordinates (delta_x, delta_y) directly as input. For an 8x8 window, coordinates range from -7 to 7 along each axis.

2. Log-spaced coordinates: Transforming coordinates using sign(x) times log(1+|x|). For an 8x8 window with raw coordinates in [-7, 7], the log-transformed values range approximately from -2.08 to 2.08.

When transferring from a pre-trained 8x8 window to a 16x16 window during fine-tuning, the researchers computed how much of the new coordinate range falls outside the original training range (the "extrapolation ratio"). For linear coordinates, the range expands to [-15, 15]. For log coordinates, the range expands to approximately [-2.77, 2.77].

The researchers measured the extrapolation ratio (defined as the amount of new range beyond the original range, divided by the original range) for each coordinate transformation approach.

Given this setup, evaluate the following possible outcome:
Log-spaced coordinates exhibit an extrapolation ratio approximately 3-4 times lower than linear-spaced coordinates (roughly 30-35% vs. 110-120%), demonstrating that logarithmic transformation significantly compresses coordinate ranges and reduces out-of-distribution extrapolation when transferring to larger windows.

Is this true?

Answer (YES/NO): YES